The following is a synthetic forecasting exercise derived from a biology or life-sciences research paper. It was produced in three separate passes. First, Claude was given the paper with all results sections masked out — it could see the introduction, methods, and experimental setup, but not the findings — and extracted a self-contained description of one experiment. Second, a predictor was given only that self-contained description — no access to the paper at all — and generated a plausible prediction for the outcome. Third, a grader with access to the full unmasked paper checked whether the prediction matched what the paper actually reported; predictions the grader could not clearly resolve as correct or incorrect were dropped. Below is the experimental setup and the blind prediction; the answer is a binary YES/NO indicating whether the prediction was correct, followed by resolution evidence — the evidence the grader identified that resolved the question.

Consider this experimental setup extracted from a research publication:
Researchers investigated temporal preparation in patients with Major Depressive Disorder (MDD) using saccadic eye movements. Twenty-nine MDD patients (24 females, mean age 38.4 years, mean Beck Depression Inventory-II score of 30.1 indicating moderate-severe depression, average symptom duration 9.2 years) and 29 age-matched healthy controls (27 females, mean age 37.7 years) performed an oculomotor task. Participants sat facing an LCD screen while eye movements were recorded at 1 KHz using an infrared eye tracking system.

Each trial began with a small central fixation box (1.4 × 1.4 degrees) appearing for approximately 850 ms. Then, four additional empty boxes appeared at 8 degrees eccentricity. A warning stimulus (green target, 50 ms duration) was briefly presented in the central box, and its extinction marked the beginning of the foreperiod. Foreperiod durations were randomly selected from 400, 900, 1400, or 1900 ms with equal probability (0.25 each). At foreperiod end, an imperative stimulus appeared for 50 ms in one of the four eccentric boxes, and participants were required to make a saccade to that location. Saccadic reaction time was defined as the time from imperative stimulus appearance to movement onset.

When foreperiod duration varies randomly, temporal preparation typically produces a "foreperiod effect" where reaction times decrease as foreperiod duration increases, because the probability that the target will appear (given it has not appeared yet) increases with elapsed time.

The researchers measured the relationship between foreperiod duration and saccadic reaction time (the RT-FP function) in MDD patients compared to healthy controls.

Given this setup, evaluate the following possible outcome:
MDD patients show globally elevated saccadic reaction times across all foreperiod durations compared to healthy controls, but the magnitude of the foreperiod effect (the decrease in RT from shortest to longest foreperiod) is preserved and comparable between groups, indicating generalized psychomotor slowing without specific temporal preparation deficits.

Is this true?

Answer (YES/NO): NO